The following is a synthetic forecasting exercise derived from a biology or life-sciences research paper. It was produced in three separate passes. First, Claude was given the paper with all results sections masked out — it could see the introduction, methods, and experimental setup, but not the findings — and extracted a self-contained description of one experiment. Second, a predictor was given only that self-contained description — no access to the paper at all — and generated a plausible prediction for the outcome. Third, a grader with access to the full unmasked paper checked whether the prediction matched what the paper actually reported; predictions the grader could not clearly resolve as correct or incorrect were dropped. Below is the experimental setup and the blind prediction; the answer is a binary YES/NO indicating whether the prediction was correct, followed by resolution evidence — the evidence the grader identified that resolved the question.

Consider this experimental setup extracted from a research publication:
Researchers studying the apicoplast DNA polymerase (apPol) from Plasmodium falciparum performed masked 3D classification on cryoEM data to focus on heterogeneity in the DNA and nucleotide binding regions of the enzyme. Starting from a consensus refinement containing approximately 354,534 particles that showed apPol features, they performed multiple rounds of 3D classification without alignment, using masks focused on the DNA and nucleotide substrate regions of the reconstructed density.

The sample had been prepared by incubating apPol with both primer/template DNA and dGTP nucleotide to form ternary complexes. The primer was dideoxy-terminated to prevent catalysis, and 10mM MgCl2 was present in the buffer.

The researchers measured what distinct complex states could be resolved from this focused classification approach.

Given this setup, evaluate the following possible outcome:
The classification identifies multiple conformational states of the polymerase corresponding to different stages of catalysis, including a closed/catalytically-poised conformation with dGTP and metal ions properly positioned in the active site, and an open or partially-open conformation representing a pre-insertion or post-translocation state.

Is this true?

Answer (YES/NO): NO